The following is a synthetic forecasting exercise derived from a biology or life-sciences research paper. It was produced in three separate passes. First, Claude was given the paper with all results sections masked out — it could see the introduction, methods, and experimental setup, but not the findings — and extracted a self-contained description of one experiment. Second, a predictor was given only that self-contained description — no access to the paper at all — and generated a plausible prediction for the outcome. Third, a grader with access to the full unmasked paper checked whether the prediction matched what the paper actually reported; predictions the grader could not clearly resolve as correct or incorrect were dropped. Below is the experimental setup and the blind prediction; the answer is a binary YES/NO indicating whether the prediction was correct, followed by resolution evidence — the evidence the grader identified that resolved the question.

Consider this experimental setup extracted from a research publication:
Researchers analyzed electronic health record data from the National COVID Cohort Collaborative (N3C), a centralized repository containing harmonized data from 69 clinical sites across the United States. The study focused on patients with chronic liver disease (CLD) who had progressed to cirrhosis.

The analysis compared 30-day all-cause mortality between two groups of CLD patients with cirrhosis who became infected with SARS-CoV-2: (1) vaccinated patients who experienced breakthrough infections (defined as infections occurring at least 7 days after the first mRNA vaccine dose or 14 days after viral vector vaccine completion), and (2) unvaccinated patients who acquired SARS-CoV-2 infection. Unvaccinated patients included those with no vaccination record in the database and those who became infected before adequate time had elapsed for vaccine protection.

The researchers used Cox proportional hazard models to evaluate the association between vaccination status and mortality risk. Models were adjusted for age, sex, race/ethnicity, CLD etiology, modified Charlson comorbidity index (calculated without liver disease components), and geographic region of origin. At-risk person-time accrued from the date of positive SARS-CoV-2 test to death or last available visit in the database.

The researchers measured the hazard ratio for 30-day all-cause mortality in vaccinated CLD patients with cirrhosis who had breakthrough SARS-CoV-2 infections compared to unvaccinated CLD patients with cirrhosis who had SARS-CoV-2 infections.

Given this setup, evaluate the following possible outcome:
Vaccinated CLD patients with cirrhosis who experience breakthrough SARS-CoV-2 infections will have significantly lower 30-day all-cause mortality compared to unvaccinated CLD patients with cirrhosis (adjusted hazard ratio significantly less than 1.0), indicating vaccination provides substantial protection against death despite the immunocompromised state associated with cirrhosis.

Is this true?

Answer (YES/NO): YES